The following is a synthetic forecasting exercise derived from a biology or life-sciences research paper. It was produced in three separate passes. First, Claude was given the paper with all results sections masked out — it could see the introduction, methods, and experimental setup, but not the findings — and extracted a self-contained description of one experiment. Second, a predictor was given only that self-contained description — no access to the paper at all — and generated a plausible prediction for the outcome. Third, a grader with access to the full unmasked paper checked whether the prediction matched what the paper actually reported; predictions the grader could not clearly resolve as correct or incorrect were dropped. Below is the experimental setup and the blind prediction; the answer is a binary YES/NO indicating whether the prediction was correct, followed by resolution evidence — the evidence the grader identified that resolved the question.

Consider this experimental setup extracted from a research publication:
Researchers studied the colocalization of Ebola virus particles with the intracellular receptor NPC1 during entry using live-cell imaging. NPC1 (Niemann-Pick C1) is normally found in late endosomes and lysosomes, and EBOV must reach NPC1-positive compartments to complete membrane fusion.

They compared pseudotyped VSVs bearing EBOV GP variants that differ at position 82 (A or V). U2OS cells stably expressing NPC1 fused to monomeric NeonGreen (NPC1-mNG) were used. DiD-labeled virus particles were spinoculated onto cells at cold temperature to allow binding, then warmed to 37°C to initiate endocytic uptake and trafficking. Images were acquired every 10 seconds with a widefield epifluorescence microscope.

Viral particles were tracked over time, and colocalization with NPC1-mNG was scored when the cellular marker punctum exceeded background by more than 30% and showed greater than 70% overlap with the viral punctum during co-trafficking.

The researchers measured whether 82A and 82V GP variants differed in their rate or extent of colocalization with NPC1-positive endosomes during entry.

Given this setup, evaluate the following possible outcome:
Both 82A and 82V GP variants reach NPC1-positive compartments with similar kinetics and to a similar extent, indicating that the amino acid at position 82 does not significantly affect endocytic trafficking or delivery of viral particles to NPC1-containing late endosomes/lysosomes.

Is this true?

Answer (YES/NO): YES